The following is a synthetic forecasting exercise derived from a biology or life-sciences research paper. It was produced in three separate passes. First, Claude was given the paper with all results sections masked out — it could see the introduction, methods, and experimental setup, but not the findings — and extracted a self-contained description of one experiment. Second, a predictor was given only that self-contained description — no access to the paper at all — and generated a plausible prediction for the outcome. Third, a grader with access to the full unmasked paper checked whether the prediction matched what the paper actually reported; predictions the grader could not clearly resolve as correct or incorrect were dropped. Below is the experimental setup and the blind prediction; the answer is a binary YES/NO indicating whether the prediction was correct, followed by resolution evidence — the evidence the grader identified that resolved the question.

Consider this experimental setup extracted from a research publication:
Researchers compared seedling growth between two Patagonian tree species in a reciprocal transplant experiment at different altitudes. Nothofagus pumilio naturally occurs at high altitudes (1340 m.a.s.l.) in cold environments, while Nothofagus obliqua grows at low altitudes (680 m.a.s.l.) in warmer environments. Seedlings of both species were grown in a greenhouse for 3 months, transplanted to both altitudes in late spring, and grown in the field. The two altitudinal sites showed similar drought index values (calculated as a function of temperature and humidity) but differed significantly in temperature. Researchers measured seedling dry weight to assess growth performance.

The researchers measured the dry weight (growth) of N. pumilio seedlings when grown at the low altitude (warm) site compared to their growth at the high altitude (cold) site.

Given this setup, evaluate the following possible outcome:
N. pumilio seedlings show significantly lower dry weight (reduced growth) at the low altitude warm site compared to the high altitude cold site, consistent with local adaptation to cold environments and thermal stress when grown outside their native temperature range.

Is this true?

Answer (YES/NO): YES